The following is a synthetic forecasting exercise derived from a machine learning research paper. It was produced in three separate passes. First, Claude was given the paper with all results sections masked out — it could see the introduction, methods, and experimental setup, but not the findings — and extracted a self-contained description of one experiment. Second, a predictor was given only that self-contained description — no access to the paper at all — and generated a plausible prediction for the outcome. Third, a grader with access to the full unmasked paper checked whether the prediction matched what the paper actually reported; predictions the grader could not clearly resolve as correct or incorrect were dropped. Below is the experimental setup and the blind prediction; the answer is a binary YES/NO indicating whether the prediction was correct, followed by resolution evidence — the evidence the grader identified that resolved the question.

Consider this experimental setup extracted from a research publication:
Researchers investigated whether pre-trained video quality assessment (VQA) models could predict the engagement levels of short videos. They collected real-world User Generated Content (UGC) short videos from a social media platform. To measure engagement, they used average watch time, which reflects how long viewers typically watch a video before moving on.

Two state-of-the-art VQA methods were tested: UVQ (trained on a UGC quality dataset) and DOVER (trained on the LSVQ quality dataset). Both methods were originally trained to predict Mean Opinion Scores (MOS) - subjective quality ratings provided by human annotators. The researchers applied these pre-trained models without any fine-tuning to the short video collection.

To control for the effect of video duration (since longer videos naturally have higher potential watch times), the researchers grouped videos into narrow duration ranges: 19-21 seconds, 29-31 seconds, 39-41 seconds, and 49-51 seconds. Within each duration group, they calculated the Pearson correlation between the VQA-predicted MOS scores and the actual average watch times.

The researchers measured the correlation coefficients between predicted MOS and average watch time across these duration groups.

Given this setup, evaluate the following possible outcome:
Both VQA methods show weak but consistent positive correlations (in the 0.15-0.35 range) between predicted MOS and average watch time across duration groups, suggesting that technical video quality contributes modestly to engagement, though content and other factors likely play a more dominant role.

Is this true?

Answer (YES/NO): NO